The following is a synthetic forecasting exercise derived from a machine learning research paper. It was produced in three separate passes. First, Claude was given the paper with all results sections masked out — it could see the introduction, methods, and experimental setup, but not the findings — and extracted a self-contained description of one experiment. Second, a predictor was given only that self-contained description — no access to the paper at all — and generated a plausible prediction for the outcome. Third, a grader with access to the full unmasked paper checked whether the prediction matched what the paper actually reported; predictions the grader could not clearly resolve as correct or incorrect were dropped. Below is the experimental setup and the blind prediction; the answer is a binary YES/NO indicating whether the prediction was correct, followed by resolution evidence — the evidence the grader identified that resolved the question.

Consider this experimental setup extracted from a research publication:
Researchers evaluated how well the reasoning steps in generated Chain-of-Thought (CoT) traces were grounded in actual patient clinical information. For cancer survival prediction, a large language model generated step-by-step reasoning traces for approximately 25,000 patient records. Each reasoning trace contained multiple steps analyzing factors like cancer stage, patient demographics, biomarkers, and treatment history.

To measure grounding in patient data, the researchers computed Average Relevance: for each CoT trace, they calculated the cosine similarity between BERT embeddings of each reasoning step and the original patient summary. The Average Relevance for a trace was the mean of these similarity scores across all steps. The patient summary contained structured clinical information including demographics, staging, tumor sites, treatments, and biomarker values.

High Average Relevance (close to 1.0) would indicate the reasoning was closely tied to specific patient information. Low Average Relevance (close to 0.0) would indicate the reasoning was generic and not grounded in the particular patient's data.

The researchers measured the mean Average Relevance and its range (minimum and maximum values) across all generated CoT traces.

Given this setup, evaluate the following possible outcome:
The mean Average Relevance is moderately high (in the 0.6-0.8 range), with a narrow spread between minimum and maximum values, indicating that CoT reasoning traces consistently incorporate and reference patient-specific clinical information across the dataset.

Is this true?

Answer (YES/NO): NO